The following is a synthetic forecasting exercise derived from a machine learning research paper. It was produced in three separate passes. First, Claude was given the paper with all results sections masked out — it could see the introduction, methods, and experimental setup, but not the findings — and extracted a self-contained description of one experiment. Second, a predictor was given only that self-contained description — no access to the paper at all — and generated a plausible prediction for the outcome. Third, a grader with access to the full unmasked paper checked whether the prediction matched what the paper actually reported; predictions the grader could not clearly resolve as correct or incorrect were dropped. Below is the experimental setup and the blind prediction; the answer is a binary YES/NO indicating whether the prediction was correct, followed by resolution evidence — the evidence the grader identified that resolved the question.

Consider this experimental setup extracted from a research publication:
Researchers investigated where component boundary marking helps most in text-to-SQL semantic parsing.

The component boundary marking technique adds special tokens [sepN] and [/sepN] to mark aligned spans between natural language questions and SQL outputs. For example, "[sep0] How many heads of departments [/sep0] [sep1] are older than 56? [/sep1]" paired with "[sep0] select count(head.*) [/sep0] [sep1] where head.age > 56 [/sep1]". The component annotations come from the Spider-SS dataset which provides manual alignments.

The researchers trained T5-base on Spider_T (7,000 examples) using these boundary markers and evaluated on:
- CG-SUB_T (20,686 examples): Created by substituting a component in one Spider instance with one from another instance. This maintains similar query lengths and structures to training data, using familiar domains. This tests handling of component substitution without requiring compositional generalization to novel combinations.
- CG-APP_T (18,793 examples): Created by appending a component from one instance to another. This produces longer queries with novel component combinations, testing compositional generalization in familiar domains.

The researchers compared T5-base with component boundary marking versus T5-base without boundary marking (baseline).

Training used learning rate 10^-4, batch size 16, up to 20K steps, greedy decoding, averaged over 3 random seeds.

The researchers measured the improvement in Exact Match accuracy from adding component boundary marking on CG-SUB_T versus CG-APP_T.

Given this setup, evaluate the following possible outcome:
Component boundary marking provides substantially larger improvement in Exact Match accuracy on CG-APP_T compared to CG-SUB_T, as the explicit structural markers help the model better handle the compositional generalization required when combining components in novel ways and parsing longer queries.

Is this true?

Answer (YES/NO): YES